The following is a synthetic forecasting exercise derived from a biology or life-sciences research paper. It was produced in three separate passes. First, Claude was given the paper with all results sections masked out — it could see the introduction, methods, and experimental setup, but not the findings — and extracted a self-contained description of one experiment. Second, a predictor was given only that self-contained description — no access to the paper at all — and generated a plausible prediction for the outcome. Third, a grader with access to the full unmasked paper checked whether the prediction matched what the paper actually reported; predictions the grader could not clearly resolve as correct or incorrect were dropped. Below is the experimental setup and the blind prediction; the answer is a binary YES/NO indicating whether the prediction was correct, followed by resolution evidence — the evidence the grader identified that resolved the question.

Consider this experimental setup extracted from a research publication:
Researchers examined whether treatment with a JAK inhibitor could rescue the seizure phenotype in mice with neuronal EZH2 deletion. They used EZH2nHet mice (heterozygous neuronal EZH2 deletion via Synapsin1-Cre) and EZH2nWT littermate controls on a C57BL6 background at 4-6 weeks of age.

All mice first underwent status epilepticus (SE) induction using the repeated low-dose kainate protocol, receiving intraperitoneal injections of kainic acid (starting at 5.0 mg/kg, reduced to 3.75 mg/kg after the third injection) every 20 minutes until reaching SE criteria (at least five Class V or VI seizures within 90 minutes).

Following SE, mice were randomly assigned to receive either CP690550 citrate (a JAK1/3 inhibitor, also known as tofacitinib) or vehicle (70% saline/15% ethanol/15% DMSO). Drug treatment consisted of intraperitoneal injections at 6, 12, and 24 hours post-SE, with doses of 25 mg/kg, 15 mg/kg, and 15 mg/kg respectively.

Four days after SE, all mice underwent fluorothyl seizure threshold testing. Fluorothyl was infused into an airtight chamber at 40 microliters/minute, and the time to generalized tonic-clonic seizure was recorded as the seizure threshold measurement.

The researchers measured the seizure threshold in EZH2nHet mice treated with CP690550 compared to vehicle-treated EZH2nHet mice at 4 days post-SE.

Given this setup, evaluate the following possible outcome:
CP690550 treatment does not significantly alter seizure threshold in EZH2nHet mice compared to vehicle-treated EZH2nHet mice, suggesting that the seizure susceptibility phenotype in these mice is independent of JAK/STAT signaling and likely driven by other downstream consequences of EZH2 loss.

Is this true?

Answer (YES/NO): NO